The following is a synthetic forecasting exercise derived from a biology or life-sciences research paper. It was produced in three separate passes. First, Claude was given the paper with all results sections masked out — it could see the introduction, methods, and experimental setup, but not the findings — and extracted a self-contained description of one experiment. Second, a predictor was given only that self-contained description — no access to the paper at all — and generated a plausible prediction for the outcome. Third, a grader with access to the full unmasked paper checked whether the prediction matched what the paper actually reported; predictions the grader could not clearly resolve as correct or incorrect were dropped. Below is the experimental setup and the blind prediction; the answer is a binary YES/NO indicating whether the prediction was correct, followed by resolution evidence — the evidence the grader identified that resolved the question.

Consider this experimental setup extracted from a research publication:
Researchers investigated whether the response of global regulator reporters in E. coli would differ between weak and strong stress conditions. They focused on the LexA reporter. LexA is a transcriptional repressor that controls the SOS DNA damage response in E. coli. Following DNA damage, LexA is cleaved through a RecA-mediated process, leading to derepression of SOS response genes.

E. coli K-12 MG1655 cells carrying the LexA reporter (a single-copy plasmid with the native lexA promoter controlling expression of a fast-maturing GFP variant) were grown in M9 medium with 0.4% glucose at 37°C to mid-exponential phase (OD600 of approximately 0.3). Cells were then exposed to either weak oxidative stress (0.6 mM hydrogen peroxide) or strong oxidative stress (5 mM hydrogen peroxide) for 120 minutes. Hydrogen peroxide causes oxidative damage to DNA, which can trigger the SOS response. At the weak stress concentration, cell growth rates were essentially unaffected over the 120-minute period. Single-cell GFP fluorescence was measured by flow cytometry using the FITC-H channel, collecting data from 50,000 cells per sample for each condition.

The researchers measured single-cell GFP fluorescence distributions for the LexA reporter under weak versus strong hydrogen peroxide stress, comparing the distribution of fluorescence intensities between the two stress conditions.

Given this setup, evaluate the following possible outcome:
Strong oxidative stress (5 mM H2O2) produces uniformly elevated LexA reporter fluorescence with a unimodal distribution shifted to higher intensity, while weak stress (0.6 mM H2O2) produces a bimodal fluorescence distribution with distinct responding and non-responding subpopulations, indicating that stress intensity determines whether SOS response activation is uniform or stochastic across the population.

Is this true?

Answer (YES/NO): NO